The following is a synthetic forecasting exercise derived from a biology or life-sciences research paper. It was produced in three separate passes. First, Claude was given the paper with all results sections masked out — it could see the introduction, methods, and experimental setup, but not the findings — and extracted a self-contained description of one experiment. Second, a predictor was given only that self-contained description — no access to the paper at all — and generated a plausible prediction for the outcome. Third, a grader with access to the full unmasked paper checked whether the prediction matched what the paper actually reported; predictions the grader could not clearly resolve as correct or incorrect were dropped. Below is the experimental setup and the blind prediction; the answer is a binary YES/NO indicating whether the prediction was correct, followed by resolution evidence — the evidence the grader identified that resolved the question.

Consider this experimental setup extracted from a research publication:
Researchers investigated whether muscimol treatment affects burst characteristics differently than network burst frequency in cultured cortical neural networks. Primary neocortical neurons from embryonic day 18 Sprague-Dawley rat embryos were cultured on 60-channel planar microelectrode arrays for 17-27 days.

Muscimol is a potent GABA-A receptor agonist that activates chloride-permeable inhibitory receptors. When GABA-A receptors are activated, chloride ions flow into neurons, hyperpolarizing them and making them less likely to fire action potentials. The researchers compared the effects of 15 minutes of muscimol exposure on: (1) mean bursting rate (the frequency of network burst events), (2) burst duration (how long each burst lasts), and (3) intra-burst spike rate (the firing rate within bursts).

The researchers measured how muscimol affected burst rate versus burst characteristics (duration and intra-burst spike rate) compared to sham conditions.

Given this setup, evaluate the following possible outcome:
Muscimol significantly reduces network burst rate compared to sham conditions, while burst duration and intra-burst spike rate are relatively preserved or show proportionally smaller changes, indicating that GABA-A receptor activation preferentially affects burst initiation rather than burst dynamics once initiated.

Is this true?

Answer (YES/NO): NO